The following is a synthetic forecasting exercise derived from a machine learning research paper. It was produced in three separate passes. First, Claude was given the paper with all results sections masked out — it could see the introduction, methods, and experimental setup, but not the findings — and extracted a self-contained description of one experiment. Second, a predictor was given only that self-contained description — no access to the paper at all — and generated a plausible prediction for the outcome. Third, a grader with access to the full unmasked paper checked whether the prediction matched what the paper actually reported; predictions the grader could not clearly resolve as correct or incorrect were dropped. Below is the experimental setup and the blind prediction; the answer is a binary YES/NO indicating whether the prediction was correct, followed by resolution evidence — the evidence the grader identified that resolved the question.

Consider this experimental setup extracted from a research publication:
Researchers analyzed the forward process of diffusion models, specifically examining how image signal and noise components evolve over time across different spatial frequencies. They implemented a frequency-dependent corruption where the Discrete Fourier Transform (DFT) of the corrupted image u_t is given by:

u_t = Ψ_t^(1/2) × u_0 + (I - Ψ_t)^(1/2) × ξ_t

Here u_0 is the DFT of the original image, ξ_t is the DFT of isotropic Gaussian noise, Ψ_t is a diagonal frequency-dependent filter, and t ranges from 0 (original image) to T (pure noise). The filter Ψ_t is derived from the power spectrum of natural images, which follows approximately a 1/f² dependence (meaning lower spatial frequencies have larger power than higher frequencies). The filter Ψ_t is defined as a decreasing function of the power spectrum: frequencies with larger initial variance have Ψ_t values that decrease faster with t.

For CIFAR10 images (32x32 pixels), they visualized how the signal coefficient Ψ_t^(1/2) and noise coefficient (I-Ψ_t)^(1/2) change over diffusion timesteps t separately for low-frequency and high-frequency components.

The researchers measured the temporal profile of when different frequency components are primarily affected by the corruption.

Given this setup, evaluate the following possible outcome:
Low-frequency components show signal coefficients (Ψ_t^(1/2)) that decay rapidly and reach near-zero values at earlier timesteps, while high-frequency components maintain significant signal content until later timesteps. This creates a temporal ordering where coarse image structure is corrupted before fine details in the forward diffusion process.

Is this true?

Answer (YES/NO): YES